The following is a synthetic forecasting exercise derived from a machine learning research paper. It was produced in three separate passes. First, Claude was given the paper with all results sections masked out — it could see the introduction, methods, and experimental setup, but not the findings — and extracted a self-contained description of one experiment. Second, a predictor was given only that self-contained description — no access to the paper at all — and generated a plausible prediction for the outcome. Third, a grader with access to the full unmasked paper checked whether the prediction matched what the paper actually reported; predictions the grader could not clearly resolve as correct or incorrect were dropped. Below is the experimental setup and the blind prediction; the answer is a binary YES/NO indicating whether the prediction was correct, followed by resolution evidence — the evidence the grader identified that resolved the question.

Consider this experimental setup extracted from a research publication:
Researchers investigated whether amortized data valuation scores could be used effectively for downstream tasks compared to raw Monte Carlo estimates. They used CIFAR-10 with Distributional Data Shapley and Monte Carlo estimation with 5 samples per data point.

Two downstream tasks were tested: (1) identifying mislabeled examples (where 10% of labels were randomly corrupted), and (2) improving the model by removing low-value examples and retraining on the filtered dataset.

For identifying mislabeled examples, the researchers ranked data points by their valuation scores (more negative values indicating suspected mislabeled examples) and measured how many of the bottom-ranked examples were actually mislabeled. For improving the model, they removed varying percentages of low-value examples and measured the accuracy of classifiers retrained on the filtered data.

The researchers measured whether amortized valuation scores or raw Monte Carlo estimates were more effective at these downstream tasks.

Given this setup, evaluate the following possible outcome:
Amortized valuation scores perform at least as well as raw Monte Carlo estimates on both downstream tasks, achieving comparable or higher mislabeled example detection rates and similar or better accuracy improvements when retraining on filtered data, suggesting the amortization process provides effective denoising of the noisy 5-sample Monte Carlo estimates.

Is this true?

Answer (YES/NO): YES